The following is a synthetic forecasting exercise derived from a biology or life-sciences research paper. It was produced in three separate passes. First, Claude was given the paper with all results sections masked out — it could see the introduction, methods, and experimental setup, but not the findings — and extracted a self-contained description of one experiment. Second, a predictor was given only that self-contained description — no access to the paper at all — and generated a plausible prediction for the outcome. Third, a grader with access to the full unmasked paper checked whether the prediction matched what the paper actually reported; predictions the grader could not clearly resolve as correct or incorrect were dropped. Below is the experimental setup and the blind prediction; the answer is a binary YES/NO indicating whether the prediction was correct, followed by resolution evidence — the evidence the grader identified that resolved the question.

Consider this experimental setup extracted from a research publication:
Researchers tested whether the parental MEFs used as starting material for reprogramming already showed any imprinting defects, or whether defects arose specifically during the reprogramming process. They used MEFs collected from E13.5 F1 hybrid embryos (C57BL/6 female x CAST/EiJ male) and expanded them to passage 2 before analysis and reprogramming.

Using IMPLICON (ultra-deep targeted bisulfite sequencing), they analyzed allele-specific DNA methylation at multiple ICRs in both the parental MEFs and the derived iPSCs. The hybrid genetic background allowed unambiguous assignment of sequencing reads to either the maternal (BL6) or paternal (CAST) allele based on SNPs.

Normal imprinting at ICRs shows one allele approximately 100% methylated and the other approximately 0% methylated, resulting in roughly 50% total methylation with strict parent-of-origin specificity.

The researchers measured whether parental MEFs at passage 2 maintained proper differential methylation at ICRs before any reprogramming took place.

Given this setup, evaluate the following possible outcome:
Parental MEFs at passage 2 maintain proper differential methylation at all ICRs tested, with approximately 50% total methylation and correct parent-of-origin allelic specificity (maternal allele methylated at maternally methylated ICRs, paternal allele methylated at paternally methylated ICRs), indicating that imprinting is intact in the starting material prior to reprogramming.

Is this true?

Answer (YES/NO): YES